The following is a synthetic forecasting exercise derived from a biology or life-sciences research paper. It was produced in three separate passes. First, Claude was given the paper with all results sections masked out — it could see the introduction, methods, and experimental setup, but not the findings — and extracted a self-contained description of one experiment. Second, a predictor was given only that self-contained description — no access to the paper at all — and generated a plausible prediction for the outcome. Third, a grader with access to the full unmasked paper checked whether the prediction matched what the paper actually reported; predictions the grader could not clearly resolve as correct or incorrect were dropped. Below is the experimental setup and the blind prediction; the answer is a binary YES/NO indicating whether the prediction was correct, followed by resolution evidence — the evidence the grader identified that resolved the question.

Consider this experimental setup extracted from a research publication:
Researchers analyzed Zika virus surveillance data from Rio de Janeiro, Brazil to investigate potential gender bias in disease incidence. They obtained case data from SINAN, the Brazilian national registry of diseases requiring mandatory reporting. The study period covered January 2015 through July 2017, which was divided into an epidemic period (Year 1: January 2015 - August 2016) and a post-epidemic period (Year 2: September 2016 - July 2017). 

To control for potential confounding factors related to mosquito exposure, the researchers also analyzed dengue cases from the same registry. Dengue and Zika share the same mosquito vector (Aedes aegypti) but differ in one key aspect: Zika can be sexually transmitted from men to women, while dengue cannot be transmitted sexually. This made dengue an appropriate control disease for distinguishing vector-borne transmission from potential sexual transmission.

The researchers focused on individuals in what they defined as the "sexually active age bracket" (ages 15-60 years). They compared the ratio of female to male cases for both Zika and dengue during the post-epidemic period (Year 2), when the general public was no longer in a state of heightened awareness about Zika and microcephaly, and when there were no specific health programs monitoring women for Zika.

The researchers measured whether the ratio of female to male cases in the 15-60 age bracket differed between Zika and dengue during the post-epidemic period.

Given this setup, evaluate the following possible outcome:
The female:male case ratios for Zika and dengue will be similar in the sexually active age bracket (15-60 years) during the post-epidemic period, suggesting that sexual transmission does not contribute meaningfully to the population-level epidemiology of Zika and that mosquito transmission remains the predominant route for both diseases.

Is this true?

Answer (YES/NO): NO